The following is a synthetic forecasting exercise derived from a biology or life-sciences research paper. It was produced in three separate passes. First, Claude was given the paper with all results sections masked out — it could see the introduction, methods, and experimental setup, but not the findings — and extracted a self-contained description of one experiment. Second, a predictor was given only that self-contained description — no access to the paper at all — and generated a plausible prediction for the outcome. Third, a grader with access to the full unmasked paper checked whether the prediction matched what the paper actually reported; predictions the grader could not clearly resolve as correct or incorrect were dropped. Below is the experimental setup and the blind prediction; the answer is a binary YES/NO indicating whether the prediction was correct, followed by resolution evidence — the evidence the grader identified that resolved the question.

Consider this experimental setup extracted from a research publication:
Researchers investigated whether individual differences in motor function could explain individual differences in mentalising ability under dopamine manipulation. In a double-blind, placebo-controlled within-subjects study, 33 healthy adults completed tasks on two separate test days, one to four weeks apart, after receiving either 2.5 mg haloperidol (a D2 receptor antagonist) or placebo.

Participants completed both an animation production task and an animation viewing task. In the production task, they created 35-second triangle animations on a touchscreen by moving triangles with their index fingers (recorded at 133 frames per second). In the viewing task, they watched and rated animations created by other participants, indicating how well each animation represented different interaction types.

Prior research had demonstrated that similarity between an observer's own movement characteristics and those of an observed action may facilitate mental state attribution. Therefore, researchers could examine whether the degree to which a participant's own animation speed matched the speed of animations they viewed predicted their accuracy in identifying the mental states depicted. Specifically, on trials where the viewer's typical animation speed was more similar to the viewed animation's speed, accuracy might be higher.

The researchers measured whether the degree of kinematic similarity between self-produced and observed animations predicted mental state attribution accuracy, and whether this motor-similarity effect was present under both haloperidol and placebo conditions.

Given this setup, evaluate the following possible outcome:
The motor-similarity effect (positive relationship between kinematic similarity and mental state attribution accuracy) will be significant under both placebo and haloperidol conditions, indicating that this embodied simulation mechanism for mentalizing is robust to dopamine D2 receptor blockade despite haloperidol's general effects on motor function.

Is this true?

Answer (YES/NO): NO